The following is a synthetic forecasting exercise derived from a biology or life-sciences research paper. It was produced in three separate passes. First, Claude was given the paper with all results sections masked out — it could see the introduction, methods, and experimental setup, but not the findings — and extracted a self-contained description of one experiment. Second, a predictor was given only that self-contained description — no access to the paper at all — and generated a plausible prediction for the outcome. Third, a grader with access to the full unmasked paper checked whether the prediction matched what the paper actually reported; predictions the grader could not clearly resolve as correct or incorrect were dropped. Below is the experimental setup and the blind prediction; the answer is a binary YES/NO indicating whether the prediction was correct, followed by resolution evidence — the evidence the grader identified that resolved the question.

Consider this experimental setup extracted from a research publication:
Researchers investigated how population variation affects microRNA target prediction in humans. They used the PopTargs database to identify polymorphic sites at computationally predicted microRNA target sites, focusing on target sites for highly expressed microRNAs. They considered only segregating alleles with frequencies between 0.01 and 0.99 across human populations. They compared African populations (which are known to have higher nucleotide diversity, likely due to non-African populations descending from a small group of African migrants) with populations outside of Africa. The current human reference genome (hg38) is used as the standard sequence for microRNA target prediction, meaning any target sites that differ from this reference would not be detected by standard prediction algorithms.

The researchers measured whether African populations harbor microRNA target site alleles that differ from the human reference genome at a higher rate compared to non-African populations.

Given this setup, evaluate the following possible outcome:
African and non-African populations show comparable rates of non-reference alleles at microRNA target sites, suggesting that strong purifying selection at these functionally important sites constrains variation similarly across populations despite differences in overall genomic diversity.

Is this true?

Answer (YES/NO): NO